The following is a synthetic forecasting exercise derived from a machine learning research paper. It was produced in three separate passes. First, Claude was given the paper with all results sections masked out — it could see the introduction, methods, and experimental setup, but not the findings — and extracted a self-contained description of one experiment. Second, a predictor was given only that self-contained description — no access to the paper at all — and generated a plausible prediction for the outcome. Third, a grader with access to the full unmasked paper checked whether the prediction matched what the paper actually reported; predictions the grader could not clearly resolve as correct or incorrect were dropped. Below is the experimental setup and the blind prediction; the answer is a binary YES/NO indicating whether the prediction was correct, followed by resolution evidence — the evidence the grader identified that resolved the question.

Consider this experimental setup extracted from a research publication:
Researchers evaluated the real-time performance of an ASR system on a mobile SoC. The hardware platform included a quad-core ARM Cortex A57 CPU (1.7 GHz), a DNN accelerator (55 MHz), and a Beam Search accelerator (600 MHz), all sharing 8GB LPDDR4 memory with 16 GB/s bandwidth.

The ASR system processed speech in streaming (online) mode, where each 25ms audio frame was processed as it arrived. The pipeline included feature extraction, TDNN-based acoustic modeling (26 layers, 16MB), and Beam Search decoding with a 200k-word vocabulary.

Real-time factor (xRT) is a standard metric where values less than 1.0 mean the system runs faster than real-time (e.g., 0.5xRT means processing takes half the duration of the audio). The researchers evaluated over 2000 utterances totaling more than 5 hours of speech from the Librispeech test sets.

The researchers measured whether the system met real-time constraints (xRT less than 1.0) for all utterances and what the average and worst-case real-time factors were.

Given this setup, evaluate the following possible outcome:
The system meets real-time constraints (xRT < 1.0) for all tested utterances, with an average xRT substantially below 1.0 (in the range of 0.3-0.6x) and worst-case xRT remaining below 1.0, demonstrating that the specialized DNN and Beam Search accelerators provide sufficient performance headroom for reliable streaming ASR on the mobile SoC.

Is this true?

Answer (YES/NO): NO